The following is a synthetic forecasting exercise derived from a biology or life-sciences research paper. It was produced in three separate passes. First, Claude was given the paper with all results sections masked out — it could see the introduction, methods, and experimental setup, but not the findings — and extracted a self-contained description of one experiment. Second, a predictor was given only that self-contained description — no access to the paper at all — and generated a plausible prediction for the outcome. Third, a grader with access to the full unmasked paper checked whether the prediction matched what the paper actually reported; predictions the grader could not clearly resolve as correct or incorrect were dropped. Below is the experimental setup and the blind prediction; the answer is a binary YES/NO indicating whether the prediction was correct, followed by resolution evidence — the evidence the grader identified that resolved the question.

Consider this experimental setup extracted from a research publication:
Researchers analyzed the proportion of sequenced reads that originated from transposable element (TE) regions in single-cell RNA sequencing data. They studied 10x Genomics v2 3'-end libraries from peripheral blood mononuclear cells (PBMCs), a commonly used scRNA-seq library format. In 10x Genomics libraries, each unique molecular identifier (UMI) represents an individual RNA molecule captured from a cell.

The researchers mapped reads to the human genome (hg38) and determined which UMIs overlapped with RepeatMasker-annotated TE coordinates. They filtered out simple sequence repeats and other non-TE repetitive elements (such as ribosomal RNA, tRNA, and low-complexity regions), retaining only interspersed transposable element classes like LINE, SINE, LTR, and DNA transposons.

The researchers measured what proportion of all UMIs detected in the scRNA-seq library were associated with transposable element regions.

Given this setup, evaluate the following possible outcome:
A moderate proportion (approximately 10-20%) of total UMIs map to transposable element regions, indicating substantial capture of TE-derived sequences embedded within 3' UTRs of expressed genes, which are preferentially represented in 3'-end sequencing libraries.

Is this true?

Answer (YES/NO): NO